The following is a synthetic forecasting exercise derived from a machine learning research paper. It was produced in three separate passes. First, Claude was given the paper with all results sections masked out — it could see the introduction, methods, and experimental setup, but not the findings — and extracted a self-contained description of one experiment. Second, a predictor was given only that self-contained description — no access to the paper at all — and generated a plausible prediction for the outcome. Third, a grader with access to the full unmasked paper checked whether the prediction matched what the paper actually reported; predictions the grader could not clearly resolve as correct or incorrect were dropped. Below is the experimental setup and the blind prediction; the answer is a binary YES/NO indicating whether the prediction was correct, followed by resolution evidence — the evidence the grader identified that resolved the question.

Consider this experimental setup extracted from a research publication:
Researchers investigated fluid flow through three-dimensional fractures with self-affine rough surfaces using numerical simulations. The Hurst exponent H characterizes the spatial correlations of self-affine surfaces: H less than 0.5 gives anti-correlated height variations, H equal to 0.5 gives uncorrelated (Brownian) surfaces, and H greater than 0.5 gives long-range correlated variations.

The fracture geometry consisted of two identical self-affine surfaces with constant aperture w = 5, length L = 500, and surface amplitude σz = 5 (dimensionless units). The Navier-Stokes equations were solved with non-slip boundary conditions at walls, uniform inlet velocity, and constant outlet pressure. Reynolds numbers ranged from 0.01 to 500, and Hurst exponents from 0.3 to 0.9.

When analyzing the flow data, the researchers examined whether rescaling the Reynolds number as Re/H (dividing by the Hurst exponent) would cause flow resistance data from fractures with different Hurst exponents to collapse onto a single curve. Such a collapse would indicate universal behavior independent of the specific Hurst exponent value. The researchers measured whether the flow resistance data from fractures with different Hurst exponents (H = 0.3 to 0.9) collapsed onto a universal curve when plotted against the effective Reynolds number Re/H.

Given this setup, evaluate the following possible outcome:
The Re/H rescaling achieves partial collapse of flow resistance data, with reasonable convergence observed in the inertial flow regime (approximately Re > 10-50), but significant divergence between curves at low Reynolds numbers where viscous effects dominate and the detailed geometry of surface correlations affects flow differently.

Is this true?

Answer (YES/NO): NO